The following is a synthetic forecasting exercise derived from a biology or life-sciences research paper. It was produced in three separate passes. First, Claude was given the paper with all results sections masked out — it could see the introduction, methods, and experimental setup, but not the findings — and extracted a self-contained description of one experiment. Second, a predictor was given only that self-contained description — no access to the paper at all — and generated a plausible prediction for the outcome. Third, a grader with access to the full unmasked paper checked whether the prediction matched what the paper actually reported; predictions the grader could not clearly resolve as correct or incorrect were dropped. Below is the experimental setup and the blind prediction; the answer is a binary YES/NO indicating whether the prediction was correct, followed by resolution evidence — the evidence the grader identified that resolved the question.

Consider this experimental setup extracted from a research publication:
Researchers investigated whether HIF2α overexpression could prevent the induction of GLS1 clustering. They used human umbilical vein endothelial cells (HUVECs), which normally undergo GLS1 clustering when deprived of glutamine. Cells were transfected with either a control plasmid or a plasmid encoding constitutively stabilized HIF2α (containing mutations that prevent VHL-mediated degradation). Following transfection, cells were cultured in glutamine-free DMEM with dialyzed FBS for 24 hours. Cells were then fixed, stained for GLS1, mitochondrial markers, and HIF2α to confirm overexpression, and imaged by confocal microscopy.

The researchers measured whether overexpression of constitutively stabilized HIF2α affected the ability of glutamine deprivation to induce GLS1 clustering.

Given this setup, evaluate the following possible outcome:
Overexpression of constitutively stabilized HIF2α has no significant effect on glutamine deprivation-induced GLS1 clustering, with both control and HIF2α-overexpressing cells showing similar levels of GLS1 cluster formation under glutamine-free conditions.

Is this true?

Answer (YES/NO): NO